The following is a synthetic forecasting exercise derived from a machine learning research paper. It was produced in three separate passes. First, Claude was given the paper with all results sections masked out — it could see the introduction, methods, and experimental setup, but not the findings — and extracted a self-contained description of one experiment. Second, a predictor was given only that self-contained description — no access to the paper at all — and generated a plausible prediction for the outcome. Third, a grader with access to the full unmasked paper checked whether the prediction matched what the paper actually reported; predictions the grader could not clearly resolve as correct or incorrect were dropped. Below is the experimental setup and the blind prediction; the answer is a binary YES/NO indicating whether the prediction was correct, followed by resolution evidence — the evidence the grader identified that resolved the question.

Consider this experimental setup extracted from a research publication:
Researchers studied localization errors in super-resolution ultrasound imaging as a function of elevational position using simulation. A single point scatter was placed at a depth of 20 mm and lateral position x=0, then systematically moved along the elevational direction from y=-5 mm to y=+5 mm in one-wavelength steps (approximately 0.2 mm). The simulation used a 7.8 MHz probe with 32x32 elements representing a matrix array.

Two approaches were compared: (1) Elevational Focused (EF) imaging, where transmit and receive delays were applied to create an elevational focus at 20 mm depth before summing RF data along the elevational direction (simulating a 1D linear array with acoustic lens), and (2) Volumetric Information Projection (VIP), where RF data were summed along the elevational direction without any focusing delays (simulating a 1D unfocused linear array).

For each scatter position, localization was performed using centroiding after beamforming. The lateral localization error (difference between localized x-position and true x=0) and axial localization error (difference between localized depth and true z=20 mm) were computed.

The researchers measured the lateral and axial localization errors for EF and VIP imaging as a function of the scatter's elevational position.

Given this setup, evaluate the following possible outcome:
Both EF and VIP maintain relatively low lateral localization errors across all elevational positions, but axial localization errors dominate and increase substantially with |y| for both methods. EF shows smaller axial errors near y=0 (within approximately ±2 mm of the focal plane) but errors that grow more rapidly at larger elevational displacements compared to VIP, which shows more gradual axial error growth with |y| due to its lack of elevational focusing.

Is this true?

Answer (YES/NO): NO